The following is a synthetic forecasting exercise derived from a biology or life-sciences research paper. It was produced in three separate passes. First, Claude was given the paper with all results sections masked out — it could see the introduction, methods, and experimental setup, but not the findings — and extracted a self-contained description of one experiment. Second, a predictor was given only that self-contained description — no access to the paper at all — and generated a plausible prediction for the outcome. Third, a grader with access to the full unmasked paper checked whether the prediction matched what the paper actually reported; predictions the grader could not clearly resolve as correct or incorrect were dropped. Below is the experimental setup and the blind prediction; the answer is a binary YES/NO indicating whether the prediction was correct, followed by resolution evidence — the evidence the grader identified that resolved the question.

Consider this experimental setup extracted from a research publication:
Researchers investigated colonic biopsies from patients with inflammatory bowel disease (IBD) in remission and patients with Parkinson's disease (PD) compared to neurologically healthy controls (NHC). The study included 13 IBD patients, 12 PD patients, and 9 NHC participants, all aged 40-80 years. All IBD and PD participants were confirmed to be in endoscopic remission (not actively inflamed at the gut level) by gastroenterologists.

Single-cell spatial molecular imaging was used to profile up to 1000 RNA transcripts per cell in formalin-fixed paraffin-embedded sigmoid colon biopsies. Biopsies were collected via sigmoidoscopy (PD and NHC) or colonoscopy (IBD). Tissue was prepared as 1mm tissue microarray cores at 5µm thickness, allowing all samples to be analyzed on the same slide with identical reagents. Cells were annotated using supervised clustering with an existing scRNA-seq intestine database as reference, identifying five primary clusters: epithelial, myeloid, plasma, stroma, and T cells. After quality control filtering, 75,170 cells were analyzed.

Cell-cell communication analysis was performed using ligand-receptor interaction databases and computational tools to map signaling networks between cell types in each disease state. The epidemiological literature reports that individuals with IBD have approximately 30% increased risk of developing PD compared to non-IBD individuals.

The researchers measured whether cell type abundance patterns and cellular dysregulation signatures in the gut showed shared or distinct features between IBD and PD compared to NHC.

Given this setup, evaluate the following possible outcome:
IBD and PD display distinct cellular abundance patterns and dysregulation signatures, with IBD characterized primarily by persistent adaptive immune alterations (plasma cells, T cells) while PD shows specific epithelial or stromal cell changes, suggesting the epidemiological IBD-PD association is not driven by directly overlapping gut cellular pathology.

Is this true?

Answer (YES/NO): NO